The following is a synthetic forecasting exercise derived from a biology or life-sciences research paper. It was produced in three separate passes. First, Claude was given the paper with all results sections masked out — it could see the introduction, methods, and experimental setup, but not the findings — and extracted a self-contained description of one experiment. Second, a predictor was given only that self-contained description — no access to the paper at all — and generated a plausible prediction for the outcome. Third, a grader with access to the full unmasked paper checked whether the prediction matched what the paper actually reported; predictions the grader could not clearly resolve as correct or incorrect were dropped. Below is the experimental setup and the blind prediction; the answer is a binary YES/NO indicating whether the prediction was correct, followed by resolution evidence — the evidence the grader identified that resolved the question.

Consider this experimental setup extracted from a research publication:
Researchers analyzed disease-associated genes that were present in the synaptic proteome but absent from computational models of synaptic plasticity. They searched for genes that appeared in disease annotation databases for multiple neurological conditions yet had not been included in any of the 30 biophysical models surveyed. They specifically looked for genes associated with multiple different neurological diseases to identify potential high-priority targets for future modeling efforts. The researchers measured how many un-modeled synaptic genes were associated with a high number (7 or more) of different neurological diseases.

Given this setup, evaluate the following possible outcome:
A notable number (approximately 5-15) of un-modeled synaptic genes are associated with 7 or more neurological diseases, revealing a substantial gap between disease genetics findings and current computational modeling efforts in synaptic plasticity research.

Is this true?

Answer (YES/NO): NO